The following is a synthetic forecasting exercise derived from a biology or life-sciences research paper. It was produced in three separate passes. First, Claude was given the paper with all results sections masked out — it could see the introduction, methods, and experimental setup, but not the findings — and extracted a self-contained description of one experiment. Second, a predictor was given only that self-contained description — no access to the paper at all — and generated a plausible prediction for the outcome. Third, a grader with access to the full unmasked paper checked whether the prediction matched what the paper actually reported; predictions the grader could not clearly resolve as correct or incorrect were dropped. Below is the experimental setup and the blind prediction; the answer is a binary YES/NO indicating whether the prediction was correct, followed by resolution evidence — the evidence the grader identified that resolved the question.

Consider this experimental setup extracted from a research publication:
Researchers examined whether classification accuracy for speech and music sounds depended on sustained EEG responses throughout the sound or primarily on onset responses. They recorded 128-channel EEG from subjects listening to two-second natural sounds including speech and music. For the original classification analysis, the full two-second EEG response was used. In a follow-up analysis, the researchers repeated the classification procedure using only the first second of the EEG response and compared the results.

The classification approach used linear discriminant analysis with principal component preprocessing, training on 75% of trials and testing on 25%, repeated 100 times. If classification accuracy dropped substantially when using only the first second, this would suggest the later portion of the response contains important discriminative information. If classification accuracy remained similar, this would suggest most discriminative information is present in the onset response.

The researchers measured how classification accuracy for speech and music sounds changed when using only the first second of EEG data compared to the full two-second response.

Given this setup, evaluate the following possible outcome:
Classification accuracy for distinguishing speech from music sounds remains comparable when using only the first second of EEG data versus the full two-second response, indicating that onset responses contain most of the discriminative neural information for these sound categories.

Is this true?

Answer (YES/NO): NO